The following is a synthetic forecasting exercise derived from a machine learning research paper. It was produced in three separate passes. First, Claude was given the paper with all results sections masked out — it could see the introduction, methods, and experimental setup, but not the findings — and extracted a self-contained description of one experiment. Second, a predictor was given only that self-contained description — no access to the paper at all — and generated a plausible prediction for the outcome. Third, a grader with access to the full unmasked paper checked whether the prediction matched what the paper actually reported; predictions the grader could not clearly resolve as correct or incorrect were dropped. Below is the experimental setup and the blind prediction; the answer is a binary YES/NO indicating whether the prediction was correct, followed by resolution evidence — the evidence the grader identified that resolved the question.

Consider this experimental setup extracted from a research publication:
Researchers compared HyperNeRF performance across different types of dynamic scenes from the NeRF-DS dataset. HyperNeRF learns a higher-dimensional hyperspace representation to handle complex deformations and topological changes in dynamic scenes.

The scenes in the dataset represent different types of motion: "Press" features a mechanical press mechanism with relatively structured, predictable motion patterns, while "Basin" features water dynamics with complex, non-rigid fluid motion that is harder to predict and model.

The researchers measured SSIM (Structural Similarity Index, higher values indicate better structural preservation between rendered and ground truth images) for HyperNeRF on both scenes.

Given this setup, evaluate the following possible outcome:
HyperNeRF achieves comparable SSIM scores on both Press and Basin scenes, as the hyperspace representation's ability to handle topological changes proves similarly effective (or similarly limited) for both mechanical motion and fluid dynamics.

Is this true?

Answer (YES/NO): NO